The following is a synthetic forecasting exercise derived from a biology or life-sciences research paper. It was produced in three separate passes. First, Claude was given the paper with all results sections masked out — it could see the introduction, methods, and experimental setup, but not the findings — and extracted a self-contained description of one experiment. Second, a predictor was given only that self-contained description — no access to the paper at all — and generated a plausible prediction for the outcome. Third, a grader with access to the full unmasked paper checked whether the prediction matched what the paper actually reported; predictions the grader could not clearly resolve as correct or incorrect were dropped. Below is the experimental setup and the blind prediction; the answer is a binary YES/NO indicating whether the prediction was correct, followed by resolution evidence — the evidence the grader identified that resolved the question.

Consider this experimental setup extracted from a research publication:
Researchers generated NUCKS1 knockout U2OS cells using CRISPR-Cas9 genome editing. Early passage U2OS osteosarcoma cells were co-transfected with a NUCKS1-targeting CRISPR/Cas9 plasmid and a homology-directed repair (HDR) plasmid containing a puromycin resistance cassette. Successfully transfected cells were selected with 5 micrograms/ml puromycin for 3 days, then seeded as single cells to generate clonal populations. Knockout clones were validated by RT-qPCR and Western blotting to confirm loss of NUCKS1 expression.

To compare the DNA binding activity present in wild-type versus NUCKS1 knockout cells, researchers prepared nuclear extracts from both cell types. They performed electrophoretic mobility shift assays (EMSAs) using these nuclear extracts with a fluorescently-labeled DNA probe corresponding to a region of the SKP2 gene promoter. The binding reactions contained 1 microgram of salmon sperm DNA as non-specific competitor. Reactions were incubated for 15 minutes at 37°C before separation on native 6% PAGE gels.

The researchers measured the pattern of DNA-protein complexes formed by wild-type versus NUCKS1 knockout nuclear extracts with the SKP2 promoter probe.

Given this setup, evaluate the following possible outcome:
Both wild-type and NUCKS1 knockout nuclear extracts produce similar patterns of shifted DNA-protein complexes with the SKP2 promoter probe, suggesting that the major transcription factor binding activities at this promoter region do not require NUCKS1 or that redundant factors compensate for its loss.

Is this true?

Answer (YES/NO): NO